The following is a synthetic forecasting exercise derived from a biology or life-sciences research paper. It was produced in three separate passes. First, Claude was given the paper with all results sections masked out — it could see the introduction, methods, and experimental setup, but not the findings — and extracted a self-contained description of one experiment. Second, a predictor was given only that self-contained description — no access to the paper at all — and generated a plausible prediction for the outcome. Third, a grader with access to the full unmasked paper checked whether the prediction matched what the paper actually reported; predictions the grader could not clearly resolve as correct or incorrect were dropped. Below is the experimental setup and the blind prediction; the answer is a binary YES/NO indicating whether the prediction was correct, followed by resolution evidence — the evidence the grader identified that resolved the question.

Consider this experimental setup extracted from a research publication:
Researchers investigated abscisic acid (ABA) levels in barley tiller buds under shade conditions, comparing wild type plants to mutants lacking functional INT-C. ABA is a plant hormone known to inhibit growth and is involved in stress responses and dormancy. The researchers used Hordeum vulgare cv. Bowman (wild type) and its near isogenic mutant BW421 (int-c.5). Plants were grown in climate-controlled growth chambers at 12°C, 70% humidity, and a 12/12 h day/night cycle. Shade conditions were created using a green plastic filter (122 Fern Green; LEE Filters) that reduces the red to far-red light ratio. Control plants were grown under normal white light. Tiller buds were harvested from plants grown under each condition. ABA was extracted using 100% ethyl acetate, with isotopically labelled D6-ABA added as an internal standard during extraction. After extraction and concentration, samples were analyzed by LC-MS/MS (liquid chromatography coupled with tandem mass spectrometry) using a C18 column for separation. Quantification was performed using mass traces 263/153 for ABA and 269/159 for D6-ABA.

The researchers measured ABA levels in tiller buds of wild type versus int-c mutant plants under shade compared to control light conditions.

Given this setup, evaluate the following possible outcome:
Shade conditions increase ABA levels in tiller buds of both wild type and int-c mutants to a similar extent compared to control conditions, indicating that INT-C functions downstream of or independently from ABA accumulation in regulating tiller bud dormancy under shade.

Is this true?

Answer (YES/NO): NO